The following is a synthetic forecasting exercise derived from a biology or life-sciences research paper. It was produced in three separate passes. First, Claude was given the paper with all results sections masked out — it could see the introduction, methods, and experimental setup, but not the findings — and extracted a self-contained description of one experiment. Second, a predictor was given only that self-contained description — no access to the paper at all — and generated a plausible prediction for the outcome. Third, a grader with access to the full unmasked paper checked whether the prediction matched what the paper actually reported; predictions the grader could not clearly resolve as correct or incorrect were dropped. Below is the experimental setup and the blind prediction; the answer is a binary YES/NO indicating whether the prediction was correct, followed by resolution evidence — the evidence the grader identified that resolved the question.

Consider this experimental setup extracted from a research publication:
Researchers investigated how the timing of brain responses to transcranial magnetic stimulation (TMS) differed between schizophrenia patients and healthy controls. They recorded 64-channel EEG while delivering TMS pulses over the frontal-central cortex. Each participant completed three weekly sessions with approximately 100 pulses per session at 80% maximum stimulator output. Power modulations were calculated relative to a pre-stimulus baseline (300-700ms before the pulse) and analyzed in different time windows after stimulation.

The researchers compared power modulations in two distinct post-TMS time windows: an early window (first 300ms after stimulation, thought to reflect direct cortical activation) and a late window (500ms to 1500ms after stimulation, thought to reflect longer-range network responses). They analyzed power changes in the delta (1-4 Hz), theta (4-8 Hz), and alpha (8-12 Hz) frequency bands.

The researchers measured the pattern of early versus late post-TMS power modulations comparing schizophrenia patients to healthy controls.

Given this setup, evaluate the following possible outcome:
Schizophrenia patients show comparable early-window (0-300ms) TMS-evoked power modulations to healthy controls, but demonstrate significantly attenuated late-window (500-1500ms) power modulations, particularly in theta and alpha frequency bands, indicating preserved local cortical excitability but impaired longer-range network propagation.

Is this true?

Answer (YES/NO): NO